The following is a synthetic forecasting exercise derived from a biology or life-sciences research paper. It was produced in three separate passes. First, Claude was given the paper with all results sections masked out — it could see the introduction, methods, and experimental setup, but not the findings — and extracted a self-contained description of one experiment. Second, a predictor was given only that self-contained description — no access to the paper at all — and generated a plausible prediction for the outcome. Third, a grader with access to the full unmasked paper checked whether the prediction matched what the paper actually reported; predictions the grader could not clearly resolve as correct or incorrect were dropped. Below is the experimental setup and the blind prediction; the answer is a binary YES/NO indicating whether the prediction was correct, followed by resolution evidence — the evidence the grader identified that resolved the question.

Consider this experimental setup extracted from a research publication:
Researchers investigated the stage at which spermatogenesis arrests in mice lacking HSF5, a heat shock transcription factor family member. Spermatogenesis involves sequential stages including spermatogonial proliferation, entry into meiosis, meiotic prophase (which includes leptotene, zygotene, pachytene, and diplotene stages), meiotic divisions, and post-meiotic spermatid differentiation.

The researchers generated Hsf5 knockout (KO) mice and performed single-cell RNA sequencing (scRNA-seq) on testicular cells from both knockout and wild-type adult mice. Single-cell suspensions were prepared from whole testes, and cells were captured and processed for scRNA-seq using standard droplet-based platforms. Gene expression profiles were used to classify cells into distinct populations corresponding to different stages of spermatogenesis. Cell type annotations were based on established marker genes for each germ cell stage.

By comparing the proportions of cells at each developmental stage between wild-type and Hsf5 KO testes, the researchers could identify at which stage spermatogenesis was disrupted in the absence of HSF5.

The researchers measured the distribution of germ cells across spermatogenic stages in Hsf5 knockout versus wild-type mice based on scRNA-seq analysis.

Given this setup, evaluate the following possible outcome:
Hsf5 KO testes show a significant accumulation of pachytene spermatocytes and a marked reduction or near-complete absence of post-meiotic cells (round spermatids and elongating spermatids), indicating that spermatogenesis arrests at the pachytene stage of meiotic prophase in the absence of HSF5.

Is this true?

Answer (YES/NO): NO